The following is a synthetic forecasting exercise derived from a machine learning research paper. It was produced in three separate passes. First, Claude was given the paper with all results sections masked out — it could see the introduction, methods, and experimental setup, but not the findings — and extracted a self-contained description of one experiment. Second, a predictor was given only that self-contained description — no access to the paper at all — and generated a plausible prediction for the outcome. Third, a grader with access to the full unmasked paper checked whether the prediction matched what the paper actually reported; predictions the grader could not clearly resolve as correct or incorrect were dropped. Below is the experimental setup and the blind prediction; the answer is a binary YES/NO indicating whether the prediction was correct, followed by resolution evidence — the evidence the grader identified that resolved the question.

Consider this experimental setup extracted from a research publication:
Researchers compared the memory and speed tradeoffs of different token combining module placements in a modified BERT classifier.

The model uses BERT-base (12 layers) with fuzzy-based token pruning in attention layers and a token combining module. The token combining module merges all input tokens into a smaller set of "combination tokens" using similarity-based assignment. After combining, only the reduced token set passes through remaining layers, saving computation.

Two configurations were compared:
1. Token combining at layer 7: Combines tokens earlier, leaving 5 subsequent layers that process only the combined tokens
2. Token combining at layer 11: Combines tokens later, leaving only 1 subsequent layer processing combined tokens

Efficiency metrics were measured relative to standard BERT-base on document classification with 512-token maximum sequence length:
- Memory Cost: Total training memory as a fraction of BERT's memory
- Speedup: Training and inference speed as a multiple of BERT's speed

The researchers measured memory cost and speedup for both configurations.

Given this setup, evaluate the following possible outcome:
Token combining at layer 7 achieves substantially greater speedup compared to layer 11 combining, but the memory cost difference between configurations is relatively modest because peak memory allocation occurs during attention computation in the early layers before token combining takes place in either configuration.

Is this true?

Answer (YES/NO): NO